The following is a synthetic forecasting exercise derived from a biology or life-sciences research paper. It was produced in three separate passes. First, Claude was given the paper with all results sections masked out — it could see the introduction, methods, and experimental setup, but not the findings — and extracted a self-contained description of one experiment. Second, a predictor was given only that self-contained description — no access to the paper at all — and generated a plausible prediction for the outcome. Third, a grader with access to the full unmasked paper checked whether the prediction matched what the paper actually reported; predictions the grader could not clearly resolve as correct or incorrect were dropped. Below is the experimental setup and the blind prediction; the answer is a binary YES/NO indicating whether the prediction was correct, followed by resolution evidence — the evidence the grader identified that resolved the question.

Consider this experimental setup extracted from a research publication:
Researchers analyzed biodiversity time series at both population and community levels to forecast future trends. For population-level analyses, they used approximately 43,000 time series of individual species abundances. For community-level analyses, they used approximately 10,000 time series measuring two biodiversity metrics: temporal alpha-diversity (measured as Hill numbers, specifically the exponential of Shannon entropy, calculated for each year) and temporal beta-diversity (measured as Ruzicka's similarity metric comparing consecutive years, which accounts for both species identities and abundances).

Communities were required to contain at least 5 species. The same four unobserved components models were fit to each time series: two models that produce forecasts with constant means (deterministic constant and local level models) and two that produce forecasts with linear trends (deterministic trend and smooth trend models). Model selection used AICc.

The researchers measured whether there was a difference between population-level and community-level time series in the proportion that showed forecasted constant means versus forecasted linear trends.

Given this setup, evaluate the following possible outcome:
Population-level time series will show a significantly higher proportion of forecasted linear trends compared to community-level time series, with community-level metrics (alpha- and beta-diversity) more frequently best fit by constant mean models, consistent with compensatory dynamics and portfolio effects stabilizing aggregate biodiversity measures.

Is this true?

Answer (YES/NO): YES